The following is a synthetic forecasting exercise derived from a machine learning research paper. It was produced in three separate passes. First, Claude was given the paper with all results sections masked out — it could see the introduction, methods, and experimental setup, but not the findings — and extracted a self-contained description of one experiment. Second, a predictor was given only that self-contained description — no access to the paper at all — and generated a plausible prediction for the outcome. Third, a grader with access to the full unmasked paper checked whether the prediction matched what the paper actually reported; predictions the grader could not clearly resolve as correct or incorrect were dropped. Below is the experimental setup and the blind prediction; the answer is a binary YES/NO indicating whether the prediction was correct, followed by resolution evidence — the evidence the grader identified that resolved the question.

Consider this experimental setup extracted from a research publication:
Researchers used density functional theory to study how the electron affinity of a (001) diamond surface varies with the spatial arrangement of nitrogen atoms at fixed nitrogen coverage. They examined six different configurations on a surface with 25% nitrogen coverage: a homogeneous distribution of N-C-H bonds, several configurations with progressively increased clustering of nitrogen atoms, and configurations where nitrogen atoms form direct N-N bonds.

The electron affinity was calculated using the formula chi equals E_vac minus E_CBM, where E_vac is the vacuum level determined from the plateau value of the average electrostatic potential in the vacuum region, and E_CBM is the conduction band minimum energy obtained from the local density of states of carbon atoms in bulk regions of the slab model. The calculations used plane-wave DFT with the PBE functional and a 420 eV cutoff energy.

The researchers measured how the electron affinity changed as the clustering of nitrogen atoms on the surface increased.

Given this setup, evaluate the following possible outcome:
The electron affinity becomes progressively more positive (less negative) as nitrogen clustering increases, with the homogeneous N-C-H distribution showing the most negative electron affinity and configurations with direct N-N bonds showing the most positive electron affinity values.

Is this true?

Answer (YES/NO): YES